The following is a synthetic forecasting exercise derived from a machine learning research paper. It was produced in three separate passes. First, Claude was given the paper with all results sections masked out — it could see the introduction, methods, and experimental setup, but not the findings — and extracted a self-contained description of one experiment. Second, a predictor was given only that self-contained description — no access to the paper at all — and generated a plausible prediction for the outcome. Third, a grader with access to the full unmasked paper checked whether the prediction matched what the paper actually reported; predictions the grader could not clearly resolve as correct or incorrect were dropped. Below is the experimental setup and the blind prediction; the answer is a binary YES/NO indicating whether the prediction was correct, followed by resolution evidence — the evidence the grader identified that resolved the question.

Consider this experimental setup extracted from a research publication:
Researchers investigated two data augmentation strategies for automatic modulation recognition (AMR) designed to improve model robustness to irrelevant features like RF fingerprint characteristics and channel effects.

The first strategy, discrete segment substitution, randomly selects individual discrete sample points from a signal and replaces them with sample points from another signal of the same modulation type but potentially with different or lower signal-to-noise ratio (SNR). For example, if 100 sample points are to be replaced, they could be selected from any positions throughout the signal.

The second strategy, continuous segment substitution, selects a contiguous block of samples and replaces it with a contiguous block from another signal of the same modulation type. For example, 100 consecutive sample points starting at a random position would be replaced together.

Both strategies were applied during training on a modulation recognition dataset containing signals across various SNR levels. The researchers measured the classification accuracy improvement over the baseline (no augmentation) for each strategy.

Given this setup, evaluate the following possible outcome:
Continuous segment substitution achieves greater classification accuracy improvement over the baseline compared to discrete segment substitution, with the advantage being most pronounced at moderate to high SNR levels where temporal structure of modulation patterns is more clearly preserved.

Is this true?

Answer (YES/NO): NO